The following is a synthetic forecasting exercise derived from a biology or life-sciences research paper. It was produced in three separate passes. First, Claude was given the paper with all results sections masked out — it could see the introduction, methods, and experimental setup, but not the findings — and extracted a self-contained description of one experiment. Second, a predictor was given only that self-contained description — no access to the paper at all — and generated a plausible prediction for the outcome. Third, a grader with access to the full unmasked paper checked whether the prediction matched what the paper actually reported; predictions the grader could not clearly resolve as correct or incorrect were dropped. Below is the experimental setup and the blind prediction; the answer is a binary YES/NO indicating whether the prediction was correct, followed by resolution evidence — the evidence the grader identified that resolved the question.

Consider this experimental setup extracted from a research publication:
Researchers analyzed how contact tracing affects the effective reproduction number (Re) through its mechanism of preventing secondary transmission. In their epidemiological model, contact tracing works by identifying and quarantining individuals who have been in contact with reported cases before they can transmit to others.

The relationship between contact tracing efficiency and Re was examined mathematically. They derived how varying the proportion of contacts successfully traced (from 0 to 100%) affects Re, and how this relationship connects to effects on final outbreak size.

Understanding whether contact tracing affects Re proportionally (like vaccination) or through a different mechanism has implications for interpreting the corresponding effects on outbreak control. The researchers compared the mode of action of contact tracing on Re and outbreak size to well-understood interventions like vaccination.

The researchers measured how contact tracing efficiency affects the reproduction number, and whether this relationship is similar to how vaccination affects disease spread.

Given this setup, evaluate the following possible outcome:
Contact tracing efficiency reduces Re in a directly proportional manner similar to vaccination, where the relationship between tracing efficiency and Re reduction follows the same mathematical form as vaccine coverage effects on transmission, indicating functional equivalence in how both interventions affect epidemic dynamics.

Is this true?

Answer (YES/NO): YES